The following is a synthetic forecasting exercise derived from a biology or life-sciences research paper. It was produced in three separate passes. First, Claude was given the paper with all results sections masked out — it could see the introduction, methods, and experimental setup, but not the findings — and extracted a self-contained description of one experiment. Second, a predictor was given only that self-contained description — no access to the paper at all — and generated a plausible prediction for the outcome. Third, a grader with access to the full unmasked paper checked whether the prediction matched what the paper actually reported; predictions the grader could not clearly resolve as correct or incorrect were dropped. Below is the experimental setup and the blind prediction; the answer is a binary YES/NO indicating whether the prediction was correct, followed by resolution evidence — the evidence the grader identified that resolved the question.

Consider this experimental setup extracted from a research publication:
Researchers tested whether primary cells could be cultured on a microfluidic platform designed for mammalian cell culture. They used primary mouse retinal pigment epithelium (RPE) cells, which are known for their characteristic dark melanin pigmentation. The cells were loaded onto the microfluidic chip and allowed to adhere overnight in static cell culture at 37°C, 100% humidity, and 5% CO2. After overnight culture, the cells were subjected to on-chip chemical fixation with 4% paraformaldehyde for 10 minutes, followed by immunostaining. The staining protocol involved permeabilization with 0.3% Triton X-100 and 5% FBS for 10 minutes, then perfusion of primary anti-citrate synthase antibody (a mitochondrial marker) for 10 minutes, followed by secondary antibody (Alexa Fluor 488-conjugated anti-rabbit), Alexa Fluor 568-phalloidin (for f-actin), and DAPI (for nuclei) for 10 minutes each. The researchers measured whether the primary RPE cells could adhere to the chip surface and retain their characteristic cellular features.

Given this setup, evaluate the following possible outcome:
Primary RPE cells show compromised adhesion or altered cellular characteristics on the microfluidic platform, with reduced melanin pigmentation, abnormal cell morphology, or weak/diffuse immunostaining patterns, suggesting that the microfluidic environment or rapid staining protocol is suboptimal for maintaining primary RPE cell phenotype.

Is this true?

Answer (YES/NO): NO